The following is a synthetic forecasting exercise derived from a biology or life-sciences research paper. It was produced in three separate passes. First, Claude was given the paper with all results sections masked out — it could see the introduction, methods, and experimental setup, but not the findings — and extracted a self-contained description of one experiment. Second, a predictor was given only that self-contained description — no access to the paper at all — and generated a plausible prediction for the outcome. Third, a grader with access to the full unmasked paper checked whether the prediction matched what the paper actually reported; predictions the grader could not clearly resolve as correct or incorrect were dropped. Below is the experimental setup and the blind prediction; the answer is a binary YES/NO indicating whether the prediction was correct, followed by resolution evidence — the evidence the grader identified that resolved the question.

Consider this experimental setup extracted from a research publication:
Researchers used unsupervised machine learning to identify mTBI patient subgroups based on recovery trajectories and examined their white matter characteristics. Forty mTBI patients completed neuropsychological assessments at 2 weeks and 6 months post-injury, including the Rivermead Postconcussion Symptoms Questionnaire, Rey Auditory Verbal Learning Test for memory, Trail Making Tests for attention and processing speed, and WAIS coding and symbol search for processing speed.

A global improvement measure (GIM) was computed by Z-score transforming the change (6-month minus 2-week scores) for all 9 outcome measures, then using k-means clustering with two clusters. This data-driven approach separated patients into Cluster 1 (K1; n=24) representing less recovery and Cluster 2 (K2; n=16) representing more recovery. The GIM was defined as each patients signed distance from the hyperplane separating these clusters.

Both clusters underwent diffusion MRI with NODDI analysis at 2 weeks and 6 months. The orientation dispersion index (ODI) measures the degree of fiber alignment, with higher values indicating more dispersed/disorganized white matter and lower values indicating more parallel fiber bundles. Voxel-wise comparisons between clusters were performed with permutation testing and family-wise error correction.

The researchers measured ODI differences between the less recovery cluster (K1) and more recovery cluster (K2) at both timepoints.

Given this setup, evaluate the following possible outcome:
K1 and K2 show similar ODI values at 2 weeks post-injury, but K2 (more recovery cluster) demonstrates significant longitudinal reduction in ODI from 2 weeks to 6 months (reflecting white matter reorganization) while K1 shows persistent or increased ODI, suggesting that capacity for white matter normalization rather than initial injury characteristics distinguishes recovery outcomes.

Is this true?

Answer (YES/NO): NO